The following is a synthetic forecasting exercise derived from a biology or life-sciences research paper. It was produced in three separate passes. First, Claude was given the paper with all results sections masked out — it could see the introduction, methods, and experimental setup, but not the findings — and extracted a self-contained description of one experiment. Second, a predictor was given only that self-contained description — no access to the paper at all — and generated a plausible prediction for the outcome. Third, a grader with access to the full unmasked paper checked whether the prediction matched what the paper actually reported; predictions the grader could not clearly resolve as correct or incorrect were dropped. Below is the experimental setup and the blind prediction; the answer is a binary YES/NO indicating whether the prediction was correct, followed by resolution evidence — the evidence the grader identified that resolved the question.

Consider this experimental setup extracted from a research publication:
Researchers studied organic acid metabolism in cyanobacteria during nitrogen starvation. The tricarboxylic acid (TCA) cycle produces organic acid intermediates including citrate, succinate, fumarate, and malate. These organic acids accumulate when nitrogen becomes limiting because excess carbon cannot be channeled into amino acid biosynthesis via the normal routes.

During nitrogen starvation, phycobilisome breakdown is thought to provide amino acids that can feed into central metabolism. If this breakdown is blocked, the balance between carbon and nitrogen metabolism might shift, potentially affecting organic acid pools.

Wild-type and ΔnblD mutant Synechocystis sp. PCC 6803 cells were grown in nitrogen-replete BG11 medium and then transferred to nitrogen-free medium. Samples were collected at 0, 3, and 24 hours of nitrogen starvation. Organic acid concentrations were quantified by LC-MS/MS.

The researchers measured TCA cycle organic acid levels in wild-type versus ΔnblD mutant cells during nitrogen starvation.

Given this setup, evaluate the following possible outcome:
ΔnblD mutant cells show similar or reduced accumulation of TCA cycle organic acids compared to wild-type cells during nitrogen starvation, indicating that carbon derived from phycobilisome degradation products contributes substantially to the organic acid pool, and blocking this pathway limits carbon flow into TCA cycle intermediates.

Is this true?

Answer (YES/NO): NO